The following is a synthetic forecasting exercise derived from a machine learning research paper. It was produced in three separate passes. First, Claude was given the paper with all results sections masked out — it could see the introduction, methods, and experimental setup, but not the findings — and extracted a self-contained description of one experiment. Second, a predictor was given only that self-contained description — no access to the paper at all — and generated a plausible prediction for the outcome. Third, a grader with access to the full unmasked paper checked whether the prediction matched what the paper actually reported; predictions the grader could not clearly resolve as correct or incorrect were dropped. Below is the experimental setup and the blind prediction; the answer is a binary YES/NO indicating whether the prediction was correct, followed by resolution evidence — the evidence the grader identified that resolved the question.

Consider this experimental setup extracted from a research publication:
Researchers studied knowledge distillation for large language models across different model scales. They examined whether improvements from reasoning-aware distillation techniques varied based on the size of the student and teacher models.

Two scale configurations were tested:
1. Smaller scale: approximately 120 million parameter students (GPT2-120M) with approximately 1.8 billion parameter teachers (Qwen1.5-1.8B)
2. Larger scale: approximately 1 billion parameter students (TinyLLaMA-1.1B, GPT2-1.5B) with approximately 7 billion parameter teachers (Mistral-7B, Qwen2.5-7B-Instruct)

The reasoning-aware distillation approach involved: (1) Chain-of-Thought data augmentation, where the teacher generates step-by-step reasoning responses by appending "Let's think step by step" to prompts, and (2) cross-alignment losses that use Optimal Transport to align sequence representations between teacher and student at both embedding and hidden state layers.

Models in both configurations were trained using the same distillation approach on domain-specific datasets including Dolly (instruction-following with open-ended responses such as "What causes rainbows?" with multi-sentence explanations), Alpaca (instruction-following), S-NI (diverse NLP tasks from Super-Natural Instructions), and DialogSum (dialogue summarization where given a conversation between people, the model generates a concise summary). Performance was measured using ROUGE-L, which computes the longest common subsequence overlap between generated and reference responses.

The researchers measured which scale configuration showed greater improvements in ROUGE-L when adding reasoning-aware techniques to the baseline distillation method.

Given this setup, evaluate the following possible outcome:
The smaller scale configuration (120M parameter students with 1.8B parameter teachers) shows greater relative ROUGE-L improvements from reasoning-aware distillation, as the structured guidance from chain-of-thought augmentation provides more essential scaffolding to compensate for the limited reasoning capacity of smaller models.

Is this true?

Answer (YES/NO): NO